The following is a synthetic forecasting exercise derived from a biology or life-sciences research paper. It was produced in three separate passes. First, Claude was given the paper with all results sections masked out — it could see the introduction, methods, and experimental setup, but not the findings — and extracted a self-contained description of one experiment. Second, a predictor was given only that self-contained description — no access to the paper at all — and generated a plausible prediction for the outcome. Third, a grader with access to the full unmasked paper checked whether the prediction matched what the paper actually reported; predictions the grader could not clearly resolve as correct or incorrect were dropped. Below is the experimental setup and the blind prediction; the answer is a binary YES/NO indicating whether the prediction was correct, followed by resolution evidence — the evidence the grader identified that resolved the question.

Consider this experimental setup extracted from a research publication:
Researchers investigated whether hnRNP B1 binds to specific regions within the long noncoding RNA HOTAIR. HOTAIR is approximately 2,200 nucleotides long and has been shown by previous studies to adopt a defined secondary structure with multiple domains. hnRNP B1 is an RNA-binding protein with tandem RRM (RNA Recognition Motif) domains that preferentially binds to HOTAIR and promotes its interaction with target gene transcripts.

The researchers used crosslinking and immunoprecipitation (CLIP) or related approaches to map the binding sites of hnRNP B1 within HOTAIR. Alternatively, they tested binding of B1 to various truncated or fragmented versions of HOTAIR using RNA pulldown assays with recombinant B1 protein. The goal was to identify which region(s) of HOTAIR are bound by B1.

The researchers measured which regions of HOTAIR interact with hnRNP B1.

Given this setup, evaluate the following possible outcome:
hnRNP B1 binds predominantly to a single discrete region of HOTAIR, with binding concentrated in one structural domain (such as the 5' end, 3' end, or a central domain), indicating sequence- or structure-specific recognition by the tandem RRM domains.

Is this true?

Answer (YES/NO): NO